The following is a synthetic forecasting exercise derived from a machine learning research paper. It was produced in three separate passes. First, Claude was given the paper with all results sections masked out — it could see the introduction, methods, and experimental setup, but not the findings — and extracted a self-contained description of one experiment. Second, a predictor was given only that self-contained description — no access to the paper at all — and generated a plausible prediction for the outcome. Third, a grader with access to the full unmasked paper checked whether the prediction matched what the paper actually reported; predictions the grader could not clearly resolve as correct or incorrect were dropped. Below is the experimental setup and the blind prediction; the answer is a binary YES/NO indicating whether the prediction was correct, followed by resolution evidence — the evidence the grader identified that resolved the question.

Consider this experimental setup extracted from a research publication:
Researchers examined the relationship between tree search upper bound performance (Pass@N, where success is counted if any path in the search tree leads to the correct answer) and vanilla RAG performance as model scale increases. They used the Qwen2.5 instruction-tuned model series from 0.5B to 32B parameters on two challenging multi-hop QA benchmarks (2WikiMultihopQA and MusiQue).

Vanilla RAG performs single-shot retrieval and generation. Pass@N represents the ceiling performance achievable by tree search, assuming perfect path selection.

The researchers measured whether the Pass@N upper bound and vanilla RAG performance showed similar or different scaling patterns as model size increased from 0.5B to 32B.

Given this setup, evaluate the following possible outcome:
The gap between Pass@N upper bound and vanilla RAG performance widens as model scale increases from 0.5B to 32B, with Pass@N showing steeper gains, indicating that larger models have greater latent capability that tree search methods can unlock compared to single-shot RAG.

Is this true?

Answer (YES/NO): NO